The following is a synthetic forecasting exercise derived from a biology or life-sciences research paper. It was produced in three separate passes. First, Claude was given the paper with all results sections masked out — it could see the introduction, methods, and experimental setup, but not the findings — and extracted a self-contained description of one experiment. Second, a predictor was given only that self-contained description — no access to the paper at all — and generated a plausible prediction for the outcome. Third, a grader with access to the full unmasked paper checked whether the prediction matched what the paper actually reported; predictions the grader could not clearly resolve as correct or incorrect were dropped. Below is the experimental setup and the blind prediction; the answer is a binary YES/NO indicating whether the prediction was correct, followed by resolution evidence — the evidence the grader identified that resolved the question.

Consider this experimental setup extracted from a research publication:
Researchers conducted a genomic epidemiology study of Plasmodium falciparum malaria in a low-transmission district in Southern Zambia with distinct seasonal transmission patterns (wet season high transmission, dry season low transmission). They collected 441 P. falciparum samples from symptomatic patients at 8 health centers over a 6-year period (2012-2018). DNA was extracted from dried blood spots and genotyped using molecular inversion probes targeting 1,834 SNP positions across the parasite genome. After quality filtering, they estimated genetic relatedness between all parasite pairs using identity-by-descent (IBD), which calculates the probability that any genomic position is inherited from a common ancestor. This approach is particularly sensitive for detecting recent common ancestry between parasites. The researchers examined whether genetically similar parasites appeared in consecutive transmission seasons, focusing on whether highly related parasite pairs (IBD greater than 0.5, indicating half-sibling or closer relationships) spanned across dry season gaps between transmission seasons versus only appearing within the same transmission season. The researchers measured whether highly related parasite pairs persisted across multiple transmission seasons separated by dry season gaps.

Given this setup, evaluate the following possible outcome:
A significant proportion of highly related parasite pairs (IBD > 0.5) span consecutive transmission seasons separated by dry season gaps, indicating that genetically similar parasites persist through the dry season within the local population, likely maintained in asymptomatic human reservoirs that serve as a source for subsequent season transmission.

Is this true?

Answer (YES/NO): YES